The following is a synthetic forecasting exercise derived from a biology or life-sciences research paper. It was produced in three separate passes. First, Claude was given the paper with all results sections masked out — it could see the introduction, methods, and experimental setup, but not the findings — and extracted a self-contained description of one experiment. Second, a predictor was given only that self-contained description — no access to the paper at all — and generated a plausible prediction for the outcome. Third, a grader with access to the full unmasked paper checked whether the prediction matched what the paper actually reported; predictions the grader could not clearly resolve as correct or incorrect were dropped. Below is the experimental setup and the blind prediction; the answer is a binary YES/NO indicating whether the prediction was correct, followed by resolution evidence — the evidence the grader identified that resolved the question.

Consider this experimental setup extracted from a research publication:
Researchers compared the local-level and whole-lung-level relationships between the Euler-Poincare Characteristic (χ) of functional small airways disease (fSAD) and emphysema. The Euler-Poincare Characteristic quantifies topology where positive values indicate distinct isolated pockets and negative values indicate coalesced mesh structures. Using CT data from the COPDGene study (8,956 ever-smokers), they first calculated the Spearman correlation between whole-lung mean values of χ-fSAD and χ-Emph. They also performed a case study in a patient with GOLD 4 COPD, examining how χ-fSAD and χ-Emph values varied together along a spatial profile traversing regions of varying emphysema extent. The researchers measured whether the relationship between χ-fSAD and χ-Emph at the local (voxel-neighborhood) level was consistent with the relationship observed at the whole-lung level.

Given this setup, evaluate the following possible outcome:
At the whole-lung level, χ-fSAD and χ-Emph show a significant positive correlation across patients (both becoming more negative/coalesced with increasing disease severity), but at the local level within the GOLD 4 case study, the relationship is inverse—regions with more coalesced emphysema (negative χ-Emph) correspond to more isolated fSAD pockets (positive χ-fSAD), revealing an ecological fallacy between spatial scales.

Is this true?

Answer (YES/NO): NO